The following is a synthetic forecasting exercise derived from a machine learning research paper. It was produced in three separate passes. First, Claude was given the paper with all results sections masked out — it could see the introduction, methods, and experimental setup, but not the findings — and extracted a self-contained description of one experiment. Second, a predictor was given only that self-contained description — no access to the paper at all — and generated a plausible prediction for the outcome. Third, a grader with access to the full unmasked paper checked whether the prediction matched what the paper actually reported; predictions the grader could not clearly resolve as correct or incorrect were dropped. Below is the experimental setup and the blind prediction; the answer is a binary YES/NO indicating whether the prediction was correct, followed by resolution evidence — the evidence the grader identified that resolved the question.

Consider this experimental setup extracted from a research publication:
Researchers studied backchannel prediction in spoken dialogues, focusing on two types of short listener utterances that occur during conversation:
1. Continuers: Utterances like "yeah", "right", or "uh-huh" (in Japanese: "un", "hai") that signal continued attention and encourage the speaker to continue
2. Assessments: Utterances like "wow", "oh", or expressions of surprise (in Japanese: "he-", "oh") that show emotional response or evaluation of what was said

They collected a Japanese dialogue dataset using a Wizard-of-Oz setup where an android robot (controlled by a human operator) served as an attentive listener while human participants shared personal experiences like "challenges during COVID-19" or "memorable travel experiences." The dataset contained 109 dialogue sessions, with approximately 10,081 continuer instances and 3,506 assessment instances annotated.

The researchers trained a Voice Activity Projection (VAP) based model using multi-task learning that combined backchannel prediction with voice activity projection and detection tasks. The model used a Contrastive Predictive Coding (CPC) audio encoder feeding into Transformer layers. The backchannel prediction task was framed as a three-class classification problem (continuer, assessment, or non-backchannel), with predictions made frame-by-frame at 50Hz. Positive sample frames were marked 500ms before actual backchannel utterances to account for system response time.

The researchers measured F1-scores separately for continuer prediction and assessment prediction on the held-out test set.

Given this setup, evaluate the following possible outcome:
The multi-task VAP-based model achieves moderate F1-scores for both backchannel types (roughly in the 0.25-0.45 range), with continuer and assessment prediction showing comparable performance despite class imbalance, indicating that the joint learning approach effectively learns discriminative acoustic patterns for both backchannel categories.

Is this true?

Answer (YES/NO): YES